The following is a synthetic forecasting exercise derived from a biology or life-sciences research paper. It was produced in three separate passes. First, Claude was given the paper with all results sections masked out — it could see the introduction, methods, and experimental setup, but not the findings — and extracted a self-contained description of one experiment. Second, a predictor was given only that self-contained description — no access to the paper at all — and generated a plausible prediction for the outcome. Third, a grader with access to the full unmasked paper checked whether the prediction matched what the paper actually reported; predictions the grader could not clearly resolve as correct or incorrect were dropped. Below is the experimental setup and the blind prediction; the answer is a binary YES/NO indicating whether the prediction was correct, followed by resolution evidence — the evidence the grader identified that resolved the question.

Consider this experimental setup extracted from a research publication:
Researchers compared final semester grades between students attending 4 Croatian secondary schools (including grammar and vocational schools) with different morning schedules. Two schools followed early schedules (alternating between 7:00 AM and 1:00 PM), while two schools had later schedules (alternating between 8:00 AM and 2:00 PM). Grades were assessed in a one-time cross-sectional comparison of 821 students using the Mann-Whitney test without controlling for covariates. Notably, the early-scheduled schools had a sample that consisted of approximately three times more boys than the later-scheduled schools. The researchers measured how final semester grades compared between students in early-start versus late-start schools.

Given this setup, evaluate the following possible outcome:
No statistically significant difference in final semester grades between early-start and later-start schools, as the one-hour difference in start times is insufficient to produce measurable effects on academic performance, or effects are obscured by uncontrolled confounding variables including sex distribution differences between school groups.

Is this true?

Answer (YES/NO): NO